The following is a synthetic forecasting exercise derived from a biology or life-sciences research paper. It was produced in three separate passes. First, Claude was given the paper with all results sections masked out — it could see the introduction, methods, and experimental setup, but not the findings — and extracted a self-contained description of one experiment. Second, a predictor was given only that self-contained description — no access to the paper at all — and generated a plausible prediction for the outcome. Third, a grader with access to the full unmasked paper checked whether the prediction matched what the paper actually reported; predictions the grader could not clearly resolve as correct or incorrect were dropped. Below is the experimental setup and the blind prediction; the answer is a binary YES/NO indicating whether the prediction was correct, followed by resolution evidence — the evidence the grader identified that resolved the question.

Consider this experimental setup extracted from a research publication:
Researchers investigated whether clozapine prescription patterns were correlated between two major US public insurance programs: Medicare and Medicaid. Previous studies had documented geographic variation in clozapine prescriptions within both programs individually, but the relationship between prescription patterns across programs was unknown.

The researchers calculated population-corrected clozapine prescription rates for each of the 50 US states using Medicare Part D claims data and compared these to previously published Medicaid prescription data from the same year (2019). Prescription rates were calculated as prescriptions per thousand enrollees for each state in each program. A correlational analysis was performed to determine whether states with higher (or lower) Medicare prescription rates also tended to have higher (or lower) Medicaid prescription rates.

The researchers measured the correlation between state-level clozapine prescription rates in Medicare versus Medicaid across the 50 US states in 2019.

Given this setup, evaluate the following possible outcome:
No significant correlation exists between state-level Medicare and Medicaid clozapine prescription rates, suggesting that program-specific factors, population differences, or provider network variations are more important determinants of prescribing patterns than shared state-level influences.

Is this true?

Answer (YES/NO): NO